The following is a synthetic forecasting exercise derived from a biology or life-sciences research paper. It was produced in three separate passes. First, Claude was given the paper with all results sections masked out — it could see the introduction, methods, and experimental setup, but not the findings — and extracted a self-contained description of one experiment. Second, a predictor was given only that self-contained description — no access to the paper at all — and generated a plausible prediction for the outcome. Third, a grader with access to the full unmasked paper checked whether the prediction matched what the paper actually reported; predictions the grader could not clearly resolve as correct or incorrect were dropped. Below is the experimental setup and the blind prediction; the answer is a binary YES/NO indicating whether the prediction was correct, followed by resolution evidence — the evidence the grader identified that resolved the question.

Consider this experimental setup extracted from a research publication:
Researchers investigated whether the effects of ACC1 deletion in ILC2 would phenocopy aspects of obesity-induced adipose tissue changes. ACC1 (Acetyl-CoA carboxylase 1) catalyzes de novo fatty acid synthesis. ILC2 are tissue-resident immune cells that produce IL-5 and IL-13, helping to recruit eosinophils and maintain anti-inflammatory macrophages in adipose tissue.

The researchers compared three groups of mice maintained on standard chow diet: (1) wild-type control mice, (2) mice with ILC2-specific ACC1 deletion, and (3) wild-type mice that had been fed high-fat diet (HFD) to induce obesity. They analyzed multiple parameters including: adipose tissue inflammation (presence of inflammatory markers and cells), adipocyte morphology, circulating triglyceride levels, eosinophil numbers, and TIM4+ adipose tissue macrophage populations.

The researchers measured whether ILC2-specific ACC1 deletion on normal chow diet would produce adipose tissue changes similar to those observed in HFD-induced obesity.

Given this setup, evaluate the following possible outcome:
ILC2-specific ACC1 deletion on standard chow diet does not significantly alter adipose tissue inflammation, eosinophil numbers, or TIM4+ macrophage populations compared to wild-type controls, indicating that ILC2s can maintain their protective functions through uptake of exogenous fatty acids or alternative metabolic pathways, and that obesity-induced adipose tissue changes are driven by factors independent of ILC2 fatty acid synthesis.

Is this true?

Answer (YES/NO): NO